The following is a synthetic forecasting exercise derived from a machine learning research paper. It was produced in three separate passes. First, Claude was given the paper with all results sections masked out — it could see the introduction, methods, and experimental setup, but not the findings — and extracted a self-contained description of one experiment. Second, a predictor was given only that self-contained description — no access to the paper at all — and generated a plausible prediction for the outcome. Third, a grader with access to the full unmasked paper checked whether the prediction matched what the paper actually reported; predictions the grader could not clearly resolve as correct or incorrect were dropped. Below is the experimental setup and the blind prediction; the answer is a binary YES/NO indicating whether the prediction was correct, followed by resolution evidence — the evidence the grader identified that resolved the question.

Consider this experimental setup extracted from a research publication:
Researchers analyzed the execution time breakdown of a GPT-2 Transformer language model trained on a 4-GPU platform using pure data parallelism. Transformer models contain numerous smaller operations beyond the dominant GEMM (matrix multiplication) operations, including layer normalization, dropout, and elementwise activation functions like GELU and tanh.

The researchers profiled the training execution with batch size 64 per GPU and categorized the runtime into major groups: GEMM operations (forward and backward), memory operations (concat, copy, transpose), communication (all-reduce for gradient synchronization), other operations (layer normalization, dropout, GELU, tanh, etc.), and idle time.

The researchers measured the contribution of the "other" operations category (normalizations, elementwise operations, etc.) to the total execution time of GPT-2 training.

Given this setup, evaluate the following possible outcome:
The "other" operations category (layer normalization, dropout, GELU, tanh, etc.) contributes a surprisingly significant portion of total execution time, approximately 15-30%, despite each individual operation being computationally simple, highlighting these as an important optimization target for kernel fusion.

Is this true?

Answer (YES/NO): YES